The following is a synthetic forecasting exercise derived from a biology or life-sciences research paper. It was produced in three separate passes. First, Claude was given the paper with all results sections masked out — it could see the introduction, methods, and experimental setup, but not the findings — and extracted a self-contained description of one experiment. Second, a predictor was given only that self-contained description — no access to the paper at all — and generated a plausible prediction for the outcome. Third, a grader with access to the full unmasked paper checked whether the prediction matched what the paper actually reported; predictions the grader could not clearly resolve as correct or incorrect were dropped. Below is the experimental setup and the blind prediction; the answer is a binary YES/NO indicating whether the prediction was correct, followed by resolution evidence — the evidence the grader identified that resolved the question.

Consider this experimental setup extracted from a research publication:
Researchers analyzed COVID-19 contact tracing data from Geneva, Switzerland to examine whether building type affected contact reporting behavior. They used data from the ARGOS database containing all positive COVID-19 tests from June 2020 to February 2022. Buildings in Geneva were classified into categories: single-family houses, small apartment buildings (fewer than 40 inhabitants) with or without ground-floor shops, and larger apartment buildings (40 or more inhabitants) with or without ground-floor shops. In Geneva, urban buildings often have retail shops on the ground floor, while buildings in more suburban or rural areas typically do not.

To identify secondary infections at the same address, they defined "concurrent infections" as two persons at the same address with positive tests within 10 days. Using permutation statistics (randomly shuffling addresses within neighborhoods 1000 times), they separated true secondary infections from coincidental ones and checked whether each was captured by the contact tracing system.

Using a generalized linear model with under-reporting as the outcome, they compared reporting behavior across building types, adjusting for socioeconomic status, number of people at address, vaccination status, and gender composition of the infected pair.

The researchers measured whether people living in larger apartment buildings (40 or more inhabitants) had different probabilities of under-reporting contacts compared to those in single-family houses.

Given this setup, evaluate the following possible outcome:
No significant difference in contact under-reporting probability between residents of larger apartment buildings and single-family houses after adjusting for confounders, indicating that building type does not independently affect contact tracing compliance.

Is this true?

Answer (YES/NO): NO